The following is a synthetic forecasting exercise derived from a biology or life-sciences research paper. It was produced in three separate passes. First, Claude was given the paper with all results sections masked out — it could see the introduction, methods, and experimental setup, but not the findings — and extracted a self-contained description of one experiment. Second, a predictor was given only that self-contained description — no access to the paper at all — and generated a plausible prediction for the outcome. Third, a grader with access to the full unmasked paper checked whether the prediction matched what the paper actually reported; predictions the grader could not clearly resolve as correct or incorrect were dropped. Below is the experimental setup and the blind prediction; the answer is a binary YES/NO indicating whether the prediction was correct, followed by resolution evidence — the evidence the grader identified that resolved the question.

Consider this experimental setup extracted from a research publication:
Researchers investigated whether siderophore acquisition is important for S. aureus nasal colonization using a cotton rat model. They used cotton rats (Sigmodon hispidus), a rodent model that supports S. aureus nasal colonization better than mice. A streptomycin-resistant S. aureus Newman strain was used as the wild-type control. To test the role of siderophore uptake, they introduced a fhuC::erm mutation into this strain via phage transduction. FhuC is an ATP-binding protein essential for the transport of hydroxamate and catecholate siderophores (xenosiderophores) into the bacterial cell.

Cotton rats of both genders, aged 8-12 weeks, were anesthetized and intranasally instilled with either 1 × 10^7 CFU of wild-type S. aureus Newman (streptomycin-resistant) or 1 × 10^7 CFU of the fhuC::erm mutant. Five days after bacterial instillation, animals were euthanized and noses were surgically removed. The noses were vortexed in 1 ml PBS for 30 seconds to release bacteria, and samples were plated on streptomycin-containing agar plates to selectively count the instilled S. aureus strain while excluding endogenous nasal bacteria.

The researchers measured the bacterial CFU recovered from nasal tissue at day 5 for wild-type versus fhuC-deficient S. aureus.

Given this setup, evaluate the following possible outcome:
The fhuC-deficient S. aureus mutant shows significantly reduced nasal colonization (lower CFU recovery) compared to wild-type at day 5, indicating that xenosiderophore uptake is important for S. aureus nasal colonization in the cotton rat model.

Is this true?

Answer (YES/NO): YES